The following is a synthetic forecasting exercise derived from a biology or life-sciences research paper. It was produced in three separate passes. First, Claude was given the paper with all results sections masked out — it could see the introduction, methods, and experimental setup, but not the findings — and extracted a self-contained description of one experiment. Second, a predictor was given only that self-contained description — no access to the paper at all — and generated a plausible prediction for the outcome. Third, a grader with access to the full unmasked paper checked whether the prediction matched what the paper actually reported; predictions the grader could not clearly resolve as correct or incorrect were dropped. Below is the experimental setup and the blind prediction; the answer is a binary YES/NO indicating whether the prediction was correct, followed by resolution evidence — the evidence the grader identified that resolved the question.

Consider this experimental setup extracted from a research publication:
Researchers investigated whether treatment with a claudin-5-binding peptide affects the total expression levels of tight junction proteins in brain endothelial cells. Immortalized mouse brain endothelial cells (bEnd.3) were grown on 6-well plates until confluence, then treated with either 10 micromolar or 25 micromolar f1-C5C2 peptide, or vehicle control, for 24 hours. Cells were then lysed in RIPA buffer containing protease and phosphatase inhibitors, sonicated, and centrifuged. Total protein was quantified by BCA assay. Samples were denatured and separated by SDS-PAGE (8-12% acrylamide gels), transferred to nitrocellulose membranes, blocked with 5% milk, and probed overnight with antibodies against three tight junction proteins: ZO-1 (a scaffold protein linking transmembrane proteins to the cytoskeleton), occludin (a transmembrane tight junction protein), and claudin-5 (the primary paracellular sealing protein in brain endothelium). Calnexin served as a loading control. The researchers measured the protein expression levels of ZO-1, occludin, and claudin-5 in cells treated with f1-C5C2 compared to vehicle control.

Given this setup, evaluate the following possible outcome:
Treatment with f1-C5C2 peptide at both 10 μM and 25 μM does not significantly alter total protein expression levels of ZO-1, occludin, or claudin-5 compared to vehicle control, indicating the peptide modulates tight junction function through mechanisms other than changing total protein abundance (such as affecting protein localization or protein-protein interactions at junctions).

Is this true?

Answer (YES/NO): NO